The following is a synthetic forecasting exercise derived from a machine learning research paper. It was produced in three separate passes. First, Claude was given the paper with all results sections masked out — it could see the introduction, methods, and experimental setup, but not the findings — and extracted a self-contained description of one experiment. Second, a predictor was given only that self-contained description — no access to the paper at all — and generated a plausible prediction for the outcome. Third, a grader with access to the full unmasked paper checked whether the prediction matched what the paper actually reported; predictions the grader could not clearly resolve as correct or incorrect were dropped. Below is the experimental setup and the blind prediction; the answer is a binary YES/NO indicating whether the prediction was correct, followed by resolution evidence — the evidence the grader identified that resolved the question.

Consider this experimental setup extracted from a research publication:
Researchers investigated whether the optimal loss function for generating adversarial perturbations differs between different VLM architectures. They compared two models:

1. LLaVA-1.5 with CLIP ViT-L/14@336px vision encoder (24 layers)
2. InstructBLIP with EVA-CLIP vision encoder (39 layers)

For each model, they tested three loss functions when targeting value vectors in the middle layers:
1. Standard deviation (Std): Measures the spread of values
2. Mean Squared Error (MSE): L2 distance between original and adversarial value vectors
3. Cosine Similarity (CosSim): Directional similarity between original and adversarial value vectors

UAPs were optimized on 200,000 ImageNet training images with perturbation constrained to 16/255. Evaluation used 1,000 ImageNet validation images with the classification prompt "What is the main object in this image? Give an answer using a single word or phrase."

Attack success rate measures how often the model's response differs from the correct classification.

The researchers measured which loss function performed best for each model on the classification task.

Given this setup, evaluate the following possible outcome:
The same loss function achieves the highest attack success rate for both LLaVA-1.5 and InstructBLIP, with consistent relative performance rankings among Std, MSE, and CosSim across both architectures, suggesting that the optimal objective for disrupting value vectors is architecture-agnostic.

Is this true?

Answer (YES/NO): NO